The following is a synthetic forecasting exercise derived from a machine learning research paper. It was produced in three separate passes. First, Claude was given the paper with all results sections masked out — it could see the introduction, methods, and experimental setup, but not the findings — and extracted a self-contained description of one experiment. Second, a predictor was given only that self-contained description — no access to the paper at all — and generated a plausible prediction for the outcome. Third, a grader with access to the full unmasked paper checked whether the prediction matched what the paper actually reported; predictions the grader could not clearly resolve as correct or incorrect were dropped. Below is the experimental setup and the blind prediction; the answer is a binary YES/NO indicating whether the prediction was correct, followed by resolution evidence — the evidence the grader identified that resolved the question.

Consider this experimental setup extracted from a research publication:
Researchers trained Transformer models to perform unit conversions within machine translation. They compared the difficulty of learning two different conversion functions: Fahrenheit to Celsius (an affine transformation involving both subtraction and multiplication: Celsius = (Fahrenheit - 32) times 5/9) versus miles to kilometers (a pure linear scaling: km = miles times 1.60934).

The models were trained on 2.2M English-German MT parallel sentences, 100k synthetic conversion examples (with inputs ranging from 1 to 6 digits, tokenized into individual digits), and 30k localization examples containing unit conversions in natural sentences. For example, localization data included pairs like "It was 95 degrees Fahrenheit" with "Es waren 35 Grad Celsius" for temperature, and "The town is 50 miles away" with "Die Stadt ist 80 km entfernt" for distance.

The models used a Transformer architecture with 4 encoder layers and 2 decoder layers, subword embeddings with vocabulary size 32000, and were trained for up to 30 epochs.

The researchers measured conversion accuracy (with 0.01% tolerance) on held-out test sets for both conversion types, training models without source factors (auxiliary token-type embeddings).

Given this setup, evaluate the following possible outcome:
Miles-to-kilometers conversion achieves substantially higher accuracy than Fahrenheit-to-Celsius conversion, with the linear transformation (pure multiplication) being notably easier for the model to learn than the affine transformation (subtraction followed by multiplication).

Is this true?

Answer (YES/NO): NO